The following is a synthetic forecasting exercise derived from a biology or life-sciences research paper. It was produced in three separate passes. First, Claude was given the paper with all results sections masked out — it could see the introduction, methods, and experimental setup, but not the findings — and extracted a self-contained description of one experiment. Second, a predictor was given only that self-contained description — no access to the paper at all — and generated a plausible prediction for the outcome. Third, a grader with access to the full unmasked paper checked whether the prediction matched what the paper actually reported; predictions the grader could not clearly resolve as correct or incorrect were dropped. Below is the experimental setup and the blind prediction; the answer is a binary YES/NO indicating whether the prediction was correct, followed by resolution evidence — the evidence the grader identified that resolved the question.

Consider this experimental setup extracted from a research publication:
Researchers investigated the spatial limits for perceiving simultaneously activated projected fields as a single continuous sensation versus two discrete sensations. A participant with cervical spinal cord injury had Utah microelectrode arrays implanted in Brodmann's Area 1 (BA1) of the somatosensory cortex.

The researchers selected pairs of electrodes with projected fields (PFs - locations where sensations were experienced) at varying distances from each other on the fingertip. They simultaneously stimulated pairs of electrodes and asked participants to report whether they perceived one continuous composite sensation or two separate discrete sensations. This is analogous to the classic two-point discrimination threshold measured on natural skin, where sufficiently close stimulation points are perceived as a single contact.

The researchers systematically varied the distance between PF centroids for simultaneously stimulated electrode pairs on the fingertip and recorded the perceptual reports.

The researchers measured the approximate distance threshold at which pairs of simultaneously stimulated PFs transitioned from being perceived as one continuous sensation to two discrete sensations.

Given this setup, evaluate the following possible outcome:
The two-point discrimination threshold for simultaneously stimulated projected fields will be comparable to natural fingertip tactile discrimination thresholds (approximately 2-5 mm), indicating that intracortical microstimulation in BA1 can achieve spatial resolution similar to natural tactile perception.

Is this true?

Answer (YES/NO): YES